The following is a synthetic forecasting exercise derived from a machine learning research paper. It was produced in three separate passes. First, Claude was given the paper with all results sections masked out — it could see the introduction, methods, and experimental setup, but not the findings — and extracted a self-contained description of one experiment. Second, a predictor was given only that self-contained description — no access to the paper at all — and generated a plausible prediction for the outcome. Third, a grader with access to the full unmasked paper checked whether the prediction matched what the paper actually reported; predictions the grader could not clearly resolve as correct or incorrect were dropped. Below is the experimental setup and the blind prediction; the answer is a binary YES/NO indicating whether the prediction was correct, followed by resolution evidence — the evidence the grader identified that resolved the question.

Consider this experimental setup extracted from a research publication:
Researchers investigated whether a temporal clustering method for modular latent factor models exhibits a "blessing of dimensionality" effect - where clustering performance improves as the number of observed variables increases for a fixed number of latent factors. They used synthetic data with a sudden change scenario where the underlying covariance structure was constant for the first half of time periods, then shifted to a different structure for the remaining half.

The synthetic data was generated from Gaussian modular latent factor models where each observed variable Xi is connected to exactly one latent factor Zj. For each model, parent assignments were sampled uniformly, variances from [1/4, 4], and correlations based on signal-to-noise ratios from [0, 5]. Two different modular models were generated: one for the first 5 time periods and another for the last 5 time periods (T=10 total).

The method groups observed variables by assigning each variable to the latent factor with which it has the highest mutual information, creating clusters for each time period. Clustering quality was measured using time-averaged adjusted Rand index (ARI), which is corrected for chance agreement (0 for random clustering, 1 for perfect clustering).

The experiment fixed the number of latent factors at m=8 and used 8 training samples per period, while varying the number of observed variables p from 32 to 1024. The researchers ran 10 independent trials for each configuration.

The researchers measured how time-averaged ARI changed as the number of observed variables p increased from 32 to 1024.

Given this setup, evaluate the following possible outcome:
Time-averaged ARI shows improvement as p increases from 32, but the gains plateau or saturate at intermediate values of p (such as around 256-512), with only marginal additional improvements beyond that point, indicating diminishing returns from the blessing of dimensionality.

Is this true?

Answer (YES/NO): YES